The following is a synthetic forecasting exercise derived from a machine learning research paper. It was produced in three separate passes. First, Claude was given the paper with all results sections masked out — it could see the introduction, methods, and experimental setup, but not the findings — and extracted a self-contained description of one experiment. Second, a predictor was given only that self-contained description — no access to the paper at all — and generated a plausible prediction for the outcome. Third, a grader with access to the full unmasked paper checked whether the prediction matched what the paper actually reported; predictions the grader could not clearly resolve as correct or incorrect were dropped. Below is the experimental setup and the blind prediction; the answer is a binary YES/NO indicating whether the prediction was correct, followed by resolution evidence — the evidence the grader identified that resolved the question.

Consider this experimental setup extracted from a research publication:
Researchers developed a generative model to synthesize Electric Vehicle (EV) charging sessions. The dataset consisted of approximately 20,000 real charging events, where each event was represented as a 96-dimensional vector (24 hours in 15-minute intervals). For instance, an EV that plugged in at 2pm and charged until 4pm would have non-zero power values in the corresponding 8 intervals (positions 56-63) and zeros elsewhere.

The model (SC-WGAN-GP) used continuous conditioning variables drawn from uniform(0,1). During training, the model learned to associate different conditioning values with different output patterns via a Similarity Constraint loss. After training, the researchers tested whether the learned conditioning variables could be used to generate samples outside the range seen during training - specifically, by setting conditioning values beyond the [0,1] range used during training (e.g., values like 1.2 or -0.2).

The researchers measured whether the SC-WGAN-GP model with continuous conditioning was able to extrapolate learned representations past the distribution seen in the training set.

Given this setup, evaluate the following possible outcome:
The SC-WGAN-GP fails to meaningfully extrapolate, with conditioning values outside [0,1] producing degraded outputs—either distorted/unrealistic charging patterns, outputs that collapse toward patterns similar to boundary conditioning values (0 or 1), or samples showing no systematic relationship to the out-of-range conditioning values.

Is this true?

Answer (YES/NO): NO